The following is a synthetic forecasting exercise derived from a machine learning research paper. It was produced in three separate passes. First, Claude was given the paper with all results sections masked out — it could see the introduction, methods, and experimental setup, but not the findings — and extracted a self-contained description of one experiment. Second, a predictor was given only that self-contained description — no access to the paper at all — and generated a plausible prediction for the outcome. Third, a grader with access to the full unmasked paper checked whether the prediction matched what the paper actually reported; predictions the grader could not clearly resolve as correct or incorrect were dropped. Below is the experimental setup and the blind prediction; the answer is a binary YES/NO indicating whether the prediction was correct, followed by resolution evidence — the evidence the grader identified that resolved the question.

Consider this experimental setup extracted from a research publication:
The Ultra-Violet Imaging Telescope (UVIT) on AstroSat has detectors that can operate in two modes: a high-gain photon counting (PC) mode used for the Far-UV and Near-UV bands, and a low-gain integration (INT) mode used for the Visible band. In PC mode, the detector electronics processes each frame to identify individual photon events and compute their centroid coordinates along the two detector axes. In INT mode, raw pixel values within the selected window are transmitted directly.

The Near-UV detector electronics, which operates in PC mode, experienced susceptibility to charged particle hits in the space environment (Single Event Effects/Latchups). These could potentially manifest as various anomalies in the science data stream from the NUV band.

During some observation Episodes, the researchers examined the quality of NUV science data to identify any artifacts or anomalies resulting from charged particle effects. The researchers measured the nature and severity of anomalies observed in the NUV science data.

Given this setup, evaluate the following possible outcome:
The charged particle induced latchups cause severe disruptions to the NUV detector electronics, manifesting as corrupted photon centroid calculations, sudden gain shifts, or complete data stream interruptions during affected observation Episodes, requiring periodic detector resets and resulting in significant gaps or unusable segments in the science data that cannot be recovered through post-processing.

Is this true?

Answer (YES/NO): YES